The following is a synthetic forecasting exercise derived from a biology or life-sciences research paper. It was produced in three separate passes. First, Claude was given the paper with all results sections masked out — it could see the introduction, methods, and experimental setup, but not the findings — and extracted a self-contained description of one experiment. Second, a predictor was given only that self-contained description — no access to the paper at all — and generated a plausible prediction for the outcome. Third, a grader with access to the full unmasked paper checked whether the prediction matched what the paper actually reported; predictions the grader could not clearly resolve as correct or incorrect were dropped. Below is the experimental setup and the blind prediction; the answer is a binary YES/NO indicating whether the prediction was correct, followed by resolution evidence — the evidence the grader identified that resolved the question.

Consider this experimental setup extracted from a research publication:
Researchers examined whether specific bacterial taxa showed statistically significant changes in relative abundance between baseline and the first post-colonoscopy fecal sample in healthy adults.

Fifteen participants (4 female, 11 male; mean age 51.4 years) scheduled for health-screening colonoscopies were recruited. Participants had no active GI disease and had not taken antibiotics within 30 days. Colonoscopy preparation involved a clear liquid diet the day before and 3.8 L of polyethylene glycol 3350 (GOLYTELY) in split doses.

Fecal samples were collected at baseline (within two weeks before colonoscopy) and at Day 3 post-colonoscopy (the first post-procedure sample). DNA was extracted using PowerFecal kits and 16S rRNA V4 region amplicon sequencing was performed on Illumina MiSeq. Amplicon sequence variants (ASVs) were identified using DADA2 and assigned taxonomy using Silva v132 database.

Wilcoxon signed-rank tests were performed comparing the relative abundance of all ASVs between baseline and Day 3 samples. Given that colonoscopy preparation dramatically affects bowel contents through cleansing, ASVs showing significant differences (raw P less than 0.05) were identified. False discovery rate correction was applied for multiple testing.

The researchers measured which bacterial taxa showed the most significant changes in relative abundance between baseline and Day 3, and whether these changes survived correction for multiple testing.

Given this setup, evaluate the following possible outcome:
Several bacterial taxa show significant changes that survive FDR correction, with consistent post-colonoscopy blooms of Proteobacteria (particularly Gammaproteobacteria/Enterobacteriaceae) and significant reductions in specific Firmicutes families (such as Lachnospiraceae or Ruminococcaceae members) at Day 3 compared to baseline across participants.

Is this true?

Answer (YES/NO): NO